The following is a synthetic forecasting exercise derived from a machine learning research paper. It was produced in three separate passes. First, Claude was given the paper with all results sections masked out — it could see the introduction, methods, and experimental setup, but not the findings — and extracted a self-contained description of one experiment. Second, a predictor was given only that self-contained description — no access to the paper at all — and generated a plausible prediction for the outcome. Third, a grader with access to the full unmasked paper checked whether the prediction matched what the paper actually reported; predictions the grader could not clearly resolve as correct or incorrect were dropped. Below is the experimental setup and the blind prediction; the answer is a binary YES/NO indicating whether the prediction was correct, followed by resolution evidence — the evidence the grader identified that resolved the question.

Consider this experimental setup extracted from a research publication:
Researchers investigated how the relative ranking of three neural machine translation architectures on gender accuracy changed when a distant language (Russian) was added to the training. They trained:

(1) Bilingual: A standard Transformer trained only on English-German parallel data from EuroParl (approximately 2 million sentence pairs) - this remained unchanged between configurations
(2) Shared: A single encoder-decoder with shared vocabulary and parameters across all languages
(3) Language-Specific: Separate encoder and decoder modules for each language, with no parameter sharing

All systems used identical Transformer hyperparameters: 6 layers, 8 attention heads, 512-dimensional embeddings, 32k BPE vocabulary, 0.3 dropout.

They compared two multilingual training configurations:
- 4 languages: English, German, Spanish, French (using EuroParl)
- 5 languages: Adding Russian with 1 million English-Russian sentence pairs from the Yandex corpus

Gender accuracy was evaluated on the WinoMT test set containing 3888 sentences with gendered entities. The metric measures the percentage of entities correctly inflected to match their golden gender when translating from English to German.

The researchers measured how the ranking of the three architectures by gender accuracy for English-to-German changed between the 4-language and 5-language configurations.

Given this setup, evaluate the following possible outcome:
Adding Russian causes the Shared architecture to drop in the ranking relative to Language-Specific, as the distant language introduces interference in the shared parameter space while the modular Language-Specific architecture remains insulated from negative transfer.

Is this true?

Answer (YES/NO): NO